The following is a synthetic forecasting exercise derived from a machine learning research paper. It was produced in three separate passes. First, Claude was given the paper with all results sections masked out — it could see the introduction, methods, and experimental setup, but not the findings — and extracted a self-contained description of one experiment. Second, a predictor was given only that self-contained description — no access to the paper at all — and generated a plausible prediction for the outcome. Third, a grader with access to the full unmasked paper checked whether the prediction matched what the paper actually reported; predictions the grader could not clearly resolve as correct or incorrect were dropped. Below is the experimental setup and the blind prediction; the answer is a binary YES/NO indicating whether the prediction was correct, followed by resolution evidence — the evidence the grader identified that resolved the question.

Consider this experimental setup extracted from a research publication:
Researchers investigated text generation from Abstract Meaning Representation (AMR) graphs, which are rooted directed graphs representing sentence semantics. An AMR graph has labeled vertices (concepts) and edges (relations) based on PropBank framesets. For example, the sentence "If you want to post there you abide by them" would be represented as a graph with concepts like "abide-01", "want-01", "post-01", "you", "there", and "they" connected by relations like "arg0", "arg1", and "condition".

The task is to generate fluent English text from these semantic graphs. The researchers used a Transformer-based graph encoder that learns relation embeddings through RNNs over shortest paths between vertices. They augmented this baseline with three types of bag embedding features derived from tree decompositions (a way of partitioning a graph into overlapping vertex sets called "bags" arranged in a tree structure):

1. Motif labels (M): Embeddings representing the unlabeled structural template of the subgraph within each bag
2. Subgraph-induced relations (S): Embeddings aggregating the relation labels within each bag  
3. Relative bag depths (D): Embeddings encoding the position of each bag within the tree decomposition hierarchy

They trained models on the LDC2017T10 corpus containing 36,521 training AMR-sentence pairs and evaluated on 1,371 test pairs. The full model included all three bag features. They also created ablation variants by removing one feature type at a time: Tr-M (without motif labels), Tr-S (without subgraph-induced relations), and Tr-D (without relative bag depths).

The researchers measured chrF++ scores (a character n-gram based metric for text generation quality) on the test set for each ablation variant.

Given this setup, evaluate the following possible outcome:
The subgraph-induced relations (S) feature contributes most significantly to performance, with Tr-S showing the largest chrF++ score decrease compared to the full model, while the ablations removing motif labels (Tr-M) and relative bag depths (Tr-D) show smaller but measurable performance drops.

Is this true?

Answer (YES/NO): NO